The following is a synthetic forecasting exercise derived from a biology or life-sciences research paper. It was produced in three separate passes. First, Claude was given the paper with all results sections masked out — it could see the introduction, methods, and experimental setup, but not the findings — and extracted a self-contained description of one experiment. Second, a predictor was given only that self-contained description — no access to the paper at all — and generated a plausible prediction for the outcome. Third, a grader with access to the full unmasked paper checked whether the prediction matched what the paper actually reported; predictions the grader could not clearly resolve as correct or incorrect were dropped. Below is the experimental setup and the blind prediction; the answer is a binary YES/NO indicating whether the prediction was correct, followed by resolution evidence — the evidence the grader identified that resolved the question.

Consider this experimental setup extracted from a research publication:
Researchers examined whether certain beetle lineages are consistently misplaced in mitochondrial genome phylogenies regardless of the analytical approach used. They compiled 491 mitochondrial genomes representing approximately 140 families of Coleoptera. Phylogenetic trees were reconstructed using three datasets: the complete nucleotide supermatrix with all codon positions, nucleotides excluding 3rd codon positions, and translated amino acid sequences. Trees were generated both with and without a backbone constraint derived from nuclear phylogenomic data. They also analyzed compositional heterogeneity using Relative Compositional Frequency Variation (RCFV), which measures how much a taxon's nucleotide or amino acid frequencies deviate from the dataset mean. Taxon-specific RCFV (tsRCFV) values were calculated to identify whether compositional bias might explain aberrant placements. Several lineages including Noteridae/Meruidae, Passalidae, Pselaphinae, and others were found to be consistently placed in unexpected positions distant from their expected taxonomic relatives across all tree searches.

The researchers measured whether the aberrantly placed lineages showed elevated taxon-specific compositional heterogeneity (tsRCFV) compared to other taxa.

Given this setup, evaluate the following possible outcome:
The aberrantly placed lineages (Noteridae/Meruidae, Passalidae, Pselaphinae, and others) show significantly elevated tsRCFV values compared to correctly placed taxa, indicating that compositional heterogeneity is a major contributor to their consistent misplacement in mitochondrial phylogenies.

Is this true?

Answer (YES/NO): NO